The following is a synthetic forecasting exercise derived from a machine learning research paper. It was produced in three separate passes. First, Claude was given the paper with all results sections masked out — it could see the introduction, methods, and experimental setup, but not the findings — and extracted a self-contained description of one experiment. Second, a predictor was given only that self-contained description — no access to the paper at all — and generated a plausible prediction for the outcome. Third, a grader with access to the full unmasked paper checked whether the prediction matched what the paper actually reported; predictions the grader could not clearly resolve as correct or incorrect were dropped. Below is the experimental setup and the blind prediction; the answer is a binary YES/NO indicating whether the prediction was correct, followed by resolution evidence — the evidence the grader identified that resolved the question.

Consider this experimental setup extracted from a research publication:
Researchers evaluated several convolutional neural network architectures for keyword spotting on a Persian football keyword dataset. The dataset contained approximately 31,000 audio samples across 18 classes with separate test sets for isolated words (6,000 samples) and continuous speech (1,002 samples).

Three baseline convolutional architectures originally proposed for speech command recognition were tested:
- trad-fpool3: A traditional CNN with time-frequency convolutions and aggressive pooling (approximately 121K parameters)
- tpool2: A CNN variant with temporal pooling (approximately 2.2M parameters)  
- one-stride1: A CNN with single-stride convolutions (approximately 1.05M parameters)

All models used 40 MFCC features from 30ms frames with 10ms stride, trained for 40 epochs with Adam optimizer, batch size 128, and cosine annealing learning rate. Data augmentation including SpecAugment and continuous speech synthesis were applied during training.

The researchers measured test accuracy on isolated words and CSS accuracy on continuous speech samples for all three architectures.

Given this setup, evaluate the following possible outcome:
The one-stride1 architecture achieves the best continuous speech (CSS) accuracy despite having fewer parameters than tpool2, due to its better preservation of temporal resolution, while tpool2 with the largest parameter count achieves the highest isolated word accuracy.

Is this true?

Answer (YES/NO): NO